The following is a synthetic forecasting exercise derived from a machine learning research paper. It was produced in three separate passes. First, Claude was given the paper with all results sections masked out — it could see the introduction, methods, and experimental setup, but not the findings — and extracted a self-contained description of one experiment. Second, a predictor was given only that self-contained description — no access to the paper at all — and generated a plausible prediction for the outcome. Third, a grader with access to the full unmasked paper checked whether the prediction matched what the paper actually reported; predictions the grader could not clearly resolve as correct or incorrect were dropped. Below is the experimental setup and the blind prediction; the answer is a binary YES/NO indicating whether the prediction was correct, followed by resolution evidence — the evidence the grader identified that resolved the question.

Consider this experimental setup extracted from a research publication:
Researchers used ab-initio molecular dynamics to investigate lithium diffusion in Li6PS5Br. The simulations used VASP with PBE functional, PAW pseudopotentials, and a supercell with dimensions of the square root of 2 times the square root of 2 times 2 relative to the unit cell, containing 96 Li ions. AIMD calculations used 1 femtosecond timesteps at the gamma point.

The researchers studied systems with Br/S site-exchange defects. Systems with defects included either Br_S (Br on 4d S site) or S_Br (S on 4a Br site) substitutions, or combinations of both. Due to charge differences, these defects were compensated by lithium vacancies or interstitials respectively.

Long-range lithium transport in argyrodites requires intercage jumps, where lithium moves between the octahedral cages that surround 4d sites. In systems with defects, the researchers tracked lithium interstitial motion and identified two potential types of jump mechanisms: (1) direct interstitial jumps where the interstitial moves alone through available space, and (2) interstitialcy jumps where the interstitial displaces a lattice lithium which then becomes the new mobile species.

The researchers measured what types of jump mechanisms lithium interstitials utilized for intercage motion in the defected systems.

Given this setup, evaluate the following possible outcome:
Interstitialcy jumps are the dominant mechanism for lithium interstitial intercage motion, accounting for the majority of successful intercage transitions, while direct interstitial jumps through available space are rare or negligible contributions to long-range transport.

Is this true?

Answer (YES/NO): NO